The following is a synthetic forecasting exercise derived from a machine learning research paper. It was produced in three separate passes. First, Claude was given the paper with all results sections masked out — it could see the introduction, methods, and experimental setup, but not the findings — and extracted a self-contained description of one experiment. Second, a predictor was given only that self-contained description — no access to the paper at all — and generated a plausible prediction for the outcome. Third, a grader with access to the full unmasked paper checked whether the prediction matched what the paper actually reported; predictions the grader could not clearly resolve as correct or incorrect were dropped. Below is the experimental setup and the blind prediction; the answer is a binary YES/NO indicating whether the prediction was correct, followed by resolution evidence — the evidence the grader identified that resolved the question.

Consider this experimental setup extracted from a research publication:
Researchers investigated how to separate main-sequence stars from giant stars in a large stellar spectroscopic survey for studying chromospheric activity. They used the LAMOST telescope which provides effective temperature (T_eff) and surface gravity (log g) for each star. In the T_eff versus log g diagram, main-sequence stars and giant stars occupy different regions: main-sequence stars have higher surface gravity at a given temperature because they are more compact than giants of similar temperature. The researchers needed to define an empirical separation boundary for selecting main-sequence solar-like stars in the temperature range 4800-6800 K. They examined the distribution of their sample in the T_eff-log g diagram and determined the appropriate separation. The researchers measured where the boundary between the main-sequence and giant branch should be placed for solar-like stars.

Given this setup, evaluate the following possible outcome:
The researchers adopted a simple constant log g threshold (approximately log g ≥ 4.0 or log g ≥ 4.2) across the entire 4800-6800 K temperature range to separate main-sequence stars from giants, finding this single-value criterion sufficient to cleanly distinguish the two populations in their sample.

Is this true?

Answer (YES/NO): NO